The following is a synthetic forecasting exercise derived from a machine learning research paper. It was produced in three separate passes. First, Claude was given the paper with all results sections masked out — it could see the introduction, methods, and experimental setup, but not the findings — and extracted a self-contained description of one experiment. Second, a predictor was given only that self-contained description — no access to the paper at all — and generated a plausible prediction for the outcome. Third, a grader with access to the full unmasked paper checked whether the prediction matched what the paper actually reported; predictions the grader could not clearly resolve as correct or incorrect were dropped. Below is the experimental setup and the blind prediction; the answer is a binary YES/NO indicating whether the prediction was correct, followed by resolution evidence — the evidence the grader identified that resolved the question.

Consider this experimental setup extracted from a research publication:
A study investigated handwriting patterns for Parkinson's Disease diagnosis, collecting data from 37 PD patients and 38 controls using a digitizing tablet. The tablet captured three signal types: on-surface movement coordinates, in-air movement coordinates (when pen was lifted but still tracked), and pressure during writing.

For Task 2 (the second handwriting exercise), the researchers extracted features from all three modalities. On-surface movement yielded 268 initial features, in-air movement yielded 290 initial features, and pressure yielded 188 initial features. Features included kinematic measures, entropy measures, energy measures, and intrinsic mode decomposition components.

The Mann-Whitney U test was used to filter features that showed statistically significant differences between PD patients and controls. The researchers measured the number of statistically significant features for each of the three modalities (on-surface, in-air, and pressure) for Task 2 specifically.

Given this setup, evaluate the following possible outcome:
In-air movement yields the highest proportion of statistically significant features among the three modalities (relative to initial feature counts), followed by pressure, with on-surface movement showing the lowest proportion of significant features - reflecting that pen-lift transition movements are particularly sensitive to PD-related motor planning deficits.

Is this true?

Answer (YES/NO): NO